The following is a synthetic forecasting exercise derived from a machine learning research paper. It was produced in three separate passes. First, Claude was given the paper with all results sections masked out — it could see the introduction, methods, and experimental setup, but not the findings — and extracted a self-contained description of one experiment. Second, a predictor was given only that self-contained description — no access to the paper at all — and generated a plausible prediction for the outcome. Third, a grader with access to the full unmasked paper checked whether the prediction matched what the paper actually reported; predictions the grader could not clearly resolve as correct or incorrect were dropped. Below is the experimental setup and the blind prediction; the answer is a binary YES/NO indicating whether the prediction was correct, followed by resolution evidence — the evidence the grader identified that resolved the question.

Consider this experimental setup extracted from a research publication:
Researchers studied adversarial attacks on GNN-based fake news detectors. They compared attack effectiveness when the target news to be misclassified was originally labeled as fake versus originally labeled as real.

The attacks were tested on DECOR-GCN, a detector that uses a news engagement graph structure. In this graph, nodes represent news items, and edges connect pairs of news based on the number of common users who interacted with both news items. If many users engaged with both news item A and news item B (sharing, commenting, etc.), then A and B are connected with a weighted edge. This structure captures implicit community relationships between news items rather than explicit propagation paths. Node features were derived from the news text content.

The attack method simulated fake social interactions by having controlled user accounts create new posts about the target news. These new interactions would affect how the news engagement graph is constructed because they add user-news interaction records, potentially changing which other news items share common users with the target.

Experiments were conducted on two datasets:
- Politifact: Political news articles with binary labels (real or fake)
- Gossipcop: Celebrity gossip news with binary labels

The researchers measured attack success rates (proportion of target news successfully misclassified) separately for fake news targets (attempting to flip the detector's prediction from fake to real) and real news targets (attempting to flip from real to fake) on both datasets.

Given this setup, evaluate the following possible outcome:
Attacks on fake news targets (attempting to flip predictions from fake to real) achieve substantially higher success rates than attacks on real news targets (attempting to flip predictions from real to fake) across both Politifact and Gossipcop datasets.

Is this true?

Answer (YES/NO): YES